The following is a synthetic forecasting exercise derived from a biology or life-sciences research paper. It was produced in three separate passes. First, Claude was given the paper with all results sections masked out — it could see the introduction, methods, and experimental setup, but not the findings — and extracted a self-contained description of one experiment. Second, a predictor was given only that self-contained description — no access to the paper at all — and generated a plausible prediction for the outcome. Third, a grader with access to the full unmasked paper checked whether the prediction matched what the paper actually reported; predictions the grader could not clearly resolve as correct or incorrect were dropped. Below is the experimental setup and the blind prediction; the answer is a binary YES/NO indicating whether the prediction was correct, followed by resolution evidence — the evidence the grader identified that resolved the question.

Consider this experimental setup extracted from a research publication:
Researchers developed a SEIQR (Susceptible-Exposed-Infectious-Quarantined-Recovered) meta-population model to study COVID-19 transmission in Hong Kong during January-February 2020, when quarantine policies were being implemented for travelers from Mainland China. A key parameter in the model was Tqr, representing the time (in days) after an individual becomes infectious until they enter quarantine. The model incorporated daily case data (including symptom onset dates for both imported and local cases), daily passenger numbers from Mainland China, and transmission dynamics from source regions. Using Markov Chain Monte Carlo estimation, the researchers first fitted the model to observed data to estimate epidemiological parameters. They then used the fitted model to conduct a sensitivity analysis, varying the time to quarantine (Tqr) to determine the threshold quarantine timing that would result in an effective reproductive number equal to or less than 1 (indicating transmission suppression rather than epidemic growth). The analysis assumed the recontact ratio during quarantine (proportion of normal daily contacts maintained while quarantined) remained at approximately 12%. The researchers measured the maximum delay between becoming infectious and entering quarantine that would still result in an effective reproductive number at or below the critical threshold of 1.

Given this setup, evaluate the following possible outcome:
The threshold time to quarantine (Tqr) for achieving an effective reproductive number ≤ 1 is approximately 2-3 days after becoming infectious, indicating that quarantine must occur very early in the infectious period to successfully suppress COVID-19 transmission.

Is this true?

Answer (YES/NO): NO